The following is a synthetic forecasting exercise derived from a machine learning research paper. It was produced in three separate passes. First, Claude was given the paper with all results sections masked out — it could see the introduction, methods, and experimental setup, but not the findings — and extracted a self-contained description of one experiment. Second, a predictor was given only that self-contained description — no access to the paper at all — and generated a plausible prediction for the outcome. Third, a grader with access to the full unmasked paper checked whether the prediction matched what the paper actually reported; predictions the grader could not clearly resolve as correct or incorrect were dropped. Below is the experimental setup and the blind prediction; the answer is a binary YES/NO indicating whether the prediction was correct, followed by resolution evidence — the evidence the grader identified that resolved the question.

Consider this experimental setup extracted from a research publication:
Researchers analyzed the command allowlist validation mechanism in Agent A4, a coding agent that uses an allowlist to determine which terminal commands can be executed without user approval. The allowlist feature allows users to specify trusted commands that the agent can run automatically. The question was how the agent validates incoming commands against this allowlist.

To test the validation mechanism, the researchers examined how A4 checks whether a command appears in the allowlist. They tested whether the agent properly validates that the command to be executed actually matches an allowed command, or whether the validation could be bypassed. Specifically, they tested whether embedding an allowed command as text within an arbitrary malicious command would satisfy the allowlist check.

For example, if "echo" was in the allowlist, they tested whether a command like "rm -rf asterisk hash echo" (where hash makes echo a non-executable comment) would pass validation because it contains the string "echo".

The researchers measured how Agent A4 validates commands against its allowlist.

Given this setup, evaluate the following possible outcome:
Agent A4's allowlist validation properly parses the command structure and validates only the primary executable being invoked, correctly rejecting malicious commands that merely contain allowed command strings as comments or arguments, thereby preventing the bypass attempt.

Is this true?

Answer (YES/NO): NO